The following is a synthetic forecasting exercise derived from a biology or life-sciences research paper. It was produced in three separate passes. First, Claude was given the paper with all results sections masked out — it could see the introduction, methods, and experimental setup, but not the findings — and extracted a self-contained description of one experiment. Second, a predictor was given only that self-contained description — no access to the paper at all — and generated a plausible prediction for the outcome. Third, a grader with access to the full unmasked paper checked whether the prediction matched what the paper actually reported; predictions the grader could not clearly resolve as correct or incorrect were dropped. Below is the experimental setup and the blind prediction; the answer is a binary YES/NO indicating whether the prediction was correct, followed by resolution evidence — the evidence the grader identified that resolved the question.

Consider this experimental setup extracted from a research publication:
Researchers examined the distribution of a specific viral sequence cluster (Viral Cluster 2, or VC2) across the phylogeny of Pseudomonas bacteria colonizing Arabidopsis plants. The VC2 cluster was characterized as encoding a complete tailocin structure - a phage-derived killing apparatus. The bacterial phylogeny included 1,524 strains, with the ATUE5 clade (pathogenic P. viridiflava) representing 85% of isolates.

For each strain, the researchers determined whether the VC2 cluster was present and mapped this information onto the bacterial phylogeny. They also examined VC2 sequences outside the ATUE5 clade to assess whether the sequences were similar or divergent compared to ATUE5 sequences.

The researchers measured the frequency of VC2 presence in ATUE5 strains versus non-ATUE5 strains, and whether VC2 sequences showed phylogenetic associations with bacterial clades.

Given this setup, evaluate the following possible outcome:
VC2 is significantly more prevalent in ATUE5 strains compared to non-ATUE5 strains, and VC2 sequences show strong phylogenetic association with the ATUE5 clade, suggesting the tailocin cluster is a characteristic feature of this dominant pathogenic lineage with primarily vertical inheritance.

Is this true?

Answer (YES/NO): YES